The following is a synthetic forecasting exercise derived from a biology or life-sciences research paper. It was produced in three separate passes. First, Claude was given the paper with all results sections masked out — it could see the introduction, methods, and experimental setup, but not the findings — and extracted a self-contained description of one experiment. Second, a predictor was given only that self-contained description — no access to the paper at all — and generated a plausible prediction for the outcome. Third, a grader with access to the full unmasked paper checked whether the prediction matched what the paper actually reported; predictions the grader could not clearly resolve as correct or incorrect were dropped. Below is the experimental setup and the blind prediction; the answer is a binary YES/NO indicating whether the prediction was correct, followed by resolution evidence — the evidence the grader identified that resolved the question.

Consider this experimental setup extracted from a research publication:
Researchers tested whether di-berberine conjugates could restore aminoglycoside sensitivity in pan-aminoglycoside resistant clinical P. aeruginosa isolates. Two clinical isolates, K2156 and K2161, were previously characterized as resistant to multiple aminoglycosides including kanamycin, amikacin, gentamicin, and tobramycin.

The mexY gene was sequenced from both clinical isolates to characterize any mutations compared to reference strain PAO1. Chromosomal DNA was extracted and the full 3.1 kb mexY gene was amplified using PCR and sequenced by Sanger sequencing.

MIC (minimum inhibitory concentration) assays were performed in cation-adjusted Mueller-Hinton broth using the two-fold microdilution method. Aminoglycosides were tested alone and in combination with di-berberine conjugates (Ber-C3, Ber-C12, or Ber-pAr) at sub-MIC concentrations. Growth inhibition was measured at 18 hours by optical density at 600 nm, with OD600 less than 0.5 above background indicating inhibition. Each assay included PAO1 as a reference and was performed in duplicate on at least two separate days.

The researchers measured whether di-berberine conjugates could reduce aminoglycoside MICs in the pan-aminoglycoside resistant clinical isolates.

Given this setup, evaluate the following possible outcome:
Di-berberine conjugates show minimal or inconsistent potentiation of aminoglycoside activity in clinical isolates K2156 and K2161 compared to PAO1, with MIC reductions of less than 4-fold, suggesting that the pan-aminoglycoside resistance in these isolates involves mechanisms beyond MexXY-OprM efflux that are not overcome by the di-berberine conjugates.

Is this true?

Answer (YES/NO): NO